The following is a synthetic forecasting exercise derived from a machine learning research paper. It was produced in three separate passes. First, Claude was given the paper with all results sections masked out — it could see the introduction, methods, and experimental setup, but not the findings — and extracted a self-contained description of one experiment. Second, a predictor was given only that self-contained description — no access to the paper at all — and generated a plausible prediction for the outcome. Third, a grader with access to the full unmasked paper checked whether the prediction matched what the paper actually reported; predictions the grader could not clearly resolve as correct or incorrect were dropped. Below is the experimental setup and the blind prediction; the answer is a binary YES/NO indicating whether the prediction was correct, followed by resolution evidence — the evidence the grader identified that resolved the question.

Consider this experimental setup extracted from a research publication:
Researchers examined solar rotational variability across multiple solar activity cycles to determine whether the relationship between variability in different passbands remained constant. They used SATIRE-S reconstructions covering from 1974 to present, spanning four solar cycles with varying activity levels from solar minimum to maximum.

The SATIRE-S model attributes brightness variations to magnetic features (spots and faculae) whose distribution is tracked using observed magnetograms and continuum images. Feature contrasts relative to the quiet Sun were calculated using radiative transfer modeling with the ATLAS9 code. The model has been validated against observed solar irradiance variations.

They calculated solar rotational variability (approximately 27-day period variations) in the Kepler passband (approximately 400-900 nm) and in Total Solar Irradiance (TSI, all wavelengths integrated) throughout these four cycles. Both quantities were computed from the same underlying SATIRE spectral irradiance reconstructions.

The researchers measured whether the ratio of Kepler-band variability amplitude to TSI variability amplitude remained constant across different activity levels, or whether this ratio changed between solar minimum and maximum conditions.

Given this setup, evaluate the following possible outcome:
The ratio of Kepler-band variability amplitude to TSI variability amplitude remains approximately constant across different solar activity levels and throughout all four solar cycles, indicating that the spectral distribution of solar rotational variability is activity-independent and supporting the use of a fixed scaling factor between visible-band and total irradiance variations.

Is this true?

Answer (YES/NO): YES